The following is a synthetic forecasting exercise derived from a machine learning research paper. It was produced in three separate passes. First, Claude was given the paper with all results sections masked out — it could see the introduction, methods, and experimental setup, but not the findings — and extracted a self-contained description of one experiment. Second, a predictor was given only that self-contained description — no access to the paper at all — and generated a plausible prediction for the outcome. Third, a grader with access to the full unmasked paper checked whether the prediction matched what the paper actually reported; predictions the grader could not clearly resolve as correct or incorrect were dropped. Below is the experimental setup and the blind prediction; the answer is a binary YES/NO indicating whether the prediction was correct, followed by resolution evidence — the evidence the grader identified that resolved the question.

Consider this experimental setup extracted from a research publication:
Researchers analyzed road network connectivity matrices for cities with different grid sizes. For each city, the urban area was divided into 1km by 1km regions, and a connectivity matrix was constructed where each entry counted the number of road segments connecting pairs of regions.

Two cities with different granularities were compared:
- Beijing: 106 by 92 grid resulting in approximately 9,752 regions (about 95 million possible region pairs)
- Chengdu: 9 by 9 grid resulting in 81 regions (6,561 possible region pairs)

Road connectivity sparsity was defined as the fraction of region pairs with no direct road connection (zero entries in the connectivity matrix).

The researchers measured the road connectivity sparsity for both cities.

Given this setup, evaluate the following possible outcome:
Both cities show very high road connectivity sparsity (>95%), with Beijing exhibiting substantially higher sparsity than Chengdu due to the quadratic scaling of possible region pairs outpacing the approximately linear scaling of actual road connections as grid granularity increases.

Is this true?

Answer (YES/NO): NO